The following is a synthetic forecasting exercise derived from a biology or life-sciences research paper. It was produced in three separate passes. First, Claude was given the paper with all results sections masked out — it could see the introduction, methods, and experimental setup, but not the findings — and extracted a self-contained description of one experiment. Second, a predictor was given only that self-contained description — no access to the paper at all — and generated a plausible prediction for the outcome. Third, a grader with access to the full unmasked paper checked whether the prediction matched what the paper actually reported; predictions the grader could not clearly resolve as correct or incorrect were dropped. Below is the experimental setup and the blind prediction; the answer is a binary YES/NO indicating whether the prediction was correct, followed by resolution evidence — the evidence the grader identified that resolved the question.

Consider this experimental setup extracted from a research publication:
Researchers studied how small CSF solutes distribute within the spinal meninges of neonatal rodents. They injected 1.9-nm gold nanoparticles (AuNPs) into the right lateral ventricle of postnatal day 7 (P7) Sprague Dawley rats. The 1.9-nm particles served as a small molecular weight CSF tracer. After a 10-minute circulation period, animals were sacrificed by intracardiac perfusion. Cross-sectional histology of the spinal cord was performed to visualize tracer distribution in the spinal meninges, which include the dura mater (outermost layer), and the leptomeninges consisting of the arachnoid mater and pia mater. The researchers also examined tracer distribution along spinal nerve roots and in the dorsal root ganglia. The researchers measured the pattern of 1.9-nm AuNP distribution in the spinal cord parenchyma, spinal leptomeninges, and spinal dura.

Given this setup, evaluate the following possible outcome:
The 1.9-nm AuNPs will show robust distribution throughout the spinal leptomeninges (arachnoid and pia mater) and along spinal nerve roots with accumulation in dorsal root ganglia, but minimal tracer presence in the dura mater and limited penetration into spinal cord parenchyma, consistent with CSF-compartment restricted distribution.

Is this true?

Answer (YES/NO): NO